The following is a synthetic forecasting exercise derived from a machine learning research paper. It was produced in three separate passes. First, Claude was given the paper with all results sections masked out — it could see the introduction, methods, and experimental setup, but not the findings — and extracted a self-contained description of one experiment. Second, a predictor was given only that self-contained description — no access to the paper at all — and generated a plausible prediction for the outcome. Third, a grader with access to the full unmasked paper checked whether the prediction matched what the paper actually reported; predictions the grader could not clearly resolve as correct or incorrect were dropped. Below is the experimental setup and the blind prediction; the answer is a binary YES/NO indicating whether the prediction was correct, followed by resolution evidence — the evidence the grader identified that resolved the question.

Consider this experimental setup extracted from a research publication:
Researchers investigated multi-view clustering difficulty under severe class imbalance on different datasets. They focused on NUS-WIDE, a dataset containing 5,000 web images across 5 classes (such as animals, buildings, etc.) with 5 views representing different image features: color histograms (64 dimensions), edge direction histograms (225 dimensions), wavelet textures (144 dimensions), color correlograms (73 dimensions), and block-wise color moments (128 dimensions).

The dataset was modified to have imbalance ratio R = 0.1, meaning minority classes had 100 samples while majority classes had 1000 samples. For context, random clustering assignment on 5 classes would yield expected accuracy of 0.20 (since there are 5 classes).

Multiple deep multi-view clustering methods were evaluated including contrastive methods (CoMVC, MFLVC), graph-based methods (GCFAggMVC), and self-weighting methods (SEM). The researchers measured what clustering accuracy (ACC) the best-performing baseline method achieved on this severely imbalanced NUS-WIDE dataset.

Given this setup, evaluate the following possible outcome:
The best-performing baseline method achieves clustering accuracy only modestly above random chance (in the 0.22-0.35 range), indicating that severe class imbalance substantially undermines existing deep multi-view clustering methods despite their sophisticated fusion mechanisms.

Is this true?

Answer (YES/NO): NO